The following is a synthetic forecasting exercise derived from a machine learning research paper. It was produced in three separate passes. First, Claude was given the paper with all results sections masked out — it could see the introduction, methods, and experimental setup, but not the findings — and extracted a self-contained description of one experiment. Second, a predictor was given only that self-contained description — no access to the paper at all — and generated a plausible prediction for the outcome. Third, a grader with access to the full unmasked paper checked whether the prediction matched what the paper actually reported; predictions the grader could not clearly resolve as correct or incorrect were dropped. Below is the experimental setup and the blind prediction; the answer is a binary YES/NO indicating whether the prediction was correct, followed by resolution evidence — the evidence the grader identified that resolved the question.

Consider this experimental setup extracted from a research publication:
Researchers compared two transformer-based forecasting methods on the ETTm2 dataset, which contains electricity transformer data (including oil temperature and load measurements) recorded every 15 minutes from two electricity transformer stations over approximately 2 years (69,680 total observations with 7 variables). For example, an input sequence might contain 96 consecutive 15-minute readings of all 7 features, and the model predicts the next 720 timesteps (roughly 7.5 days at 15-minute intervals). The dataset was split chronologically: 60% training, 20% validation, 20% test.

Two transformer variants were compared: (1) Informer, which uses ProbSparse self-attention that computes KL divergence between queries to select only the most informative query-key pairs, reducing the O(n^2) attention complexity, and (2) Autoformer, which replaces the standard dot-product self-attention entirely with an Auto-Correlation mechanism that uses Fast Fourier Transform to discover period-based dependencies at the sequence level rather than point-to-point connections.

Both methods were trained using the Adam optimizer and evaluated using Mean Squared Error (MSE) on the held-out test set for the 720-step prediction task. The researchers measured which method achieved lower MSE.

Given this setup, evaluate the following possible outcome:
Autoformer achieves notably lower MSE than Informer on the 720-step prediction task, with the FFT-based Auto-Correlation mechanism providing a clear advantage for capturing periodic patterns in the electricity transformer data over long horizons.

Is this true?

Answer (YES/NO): YES